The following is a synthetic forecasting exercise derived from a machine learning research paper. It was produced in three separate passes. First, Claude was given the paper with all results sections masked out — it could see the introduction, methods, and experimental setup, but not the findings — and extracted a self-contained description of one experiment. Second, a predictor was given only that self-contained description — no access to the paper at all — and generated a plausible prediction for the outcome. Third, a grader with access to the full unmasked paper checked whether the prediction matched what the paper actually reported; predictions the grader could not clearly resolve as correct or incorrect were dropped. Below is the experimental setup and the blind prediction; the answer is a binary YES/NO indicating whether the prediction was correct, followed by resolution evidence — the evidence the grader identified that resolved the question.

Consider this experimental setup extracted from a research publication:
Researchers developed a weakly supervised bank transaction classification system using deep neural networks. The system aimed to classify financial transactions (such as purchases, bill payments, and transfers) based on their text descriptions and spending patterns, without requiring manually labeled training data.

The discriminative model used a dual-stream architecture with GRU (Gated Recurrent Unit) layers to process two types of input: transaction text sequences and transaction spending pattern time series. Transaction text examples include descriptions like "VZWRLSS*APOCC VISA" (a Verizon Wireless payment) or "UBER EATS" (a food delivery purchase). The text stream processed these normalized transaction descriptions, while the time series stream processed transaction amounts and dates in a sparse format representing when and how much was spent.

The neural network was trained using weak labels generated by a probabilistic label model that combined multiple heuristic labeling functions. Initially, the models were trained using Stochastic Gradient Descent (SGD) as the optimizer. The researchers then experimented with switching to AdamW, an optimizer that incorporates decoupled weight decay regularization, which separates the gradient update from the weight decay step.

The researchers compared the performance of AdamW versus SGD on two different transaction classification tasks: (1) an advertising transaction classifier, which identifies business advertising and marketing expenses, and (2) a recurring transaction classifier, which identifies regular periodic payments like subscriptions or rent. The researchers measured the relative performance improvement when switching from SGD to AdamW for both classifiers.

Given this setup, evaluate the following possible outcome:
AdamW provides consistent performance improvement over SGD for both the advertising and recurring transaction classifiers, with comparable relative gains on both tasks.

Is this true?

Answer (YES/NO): NO